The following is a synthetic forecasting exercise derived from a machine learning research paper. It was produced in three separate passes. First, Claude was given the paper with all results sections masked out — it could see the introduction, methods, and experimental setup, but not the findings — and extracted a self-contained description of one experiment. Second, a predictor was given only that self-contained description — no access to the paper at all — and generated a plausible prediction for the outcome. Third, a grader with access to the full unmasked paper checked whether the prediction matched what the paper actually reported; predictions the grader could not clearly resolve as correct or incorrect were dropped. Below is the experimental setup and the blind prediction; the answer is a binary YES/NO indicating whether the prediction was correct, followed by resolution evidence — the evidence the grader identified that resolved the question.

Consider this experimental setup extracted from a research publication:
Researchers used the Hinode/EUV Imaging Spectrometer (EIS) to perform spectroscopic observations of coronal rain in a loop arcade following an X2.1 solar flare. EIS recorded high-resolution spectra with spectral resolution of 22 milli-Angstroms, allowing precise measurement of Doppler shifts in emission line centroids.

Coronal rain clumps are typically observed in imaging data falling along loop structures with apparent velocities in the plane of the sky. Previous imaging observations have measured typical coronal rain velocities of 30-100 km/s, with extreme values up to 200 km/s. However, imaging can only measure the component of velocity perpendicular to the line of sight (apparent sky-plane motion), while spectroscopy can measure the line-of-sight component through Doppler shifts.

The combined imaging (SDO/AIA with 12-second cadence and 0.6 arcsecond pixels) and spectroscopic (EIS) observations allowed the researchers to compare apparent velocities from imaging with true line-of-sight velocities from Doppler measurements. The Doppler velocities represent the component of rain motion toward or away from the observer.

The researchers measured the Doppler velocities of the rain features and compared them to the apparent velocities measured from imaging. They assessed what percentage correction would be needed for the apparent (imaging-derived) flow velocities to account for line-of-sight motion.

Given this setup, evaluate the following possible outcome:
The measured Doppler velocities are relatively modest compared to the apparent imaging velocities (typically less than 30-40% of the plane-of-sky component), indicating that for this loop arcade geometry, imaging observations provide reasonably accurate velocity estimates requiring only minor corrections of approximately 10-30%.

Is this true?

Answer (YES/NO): YES